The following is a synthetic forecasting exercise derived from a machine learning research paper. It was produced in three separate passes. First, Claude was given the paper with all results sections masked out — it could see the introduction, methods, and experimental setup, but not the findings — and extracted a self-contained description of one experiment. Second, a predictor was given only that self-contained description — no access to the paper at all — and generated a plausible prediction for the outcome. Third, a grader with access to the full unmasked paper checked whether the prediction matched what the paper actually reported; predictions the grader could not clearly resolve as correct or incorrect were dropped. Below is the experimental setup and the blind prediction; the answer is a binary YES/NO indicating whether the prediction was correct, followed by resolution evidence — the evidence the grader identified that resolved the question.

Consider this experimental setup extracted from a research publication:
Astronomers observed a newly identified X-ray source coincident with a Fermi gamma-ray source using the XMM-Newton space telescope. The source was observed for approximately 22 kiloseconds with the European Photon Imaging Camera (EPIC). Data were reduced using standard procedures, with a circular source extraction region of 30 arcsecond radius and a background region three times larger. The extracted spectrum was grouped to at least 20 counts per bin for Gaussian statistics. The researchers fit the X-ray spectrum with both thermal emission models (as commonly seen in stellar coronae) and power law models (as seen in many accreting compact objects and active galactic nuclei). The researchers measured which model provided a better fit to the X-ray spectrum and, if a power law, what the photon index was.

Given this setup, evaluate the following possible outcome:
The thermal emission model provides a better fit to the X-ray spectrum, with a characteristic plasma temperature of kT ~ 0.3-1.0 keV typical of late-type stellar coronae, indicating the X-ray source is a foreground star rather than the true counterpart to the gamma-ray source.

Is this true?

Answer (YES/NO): NO